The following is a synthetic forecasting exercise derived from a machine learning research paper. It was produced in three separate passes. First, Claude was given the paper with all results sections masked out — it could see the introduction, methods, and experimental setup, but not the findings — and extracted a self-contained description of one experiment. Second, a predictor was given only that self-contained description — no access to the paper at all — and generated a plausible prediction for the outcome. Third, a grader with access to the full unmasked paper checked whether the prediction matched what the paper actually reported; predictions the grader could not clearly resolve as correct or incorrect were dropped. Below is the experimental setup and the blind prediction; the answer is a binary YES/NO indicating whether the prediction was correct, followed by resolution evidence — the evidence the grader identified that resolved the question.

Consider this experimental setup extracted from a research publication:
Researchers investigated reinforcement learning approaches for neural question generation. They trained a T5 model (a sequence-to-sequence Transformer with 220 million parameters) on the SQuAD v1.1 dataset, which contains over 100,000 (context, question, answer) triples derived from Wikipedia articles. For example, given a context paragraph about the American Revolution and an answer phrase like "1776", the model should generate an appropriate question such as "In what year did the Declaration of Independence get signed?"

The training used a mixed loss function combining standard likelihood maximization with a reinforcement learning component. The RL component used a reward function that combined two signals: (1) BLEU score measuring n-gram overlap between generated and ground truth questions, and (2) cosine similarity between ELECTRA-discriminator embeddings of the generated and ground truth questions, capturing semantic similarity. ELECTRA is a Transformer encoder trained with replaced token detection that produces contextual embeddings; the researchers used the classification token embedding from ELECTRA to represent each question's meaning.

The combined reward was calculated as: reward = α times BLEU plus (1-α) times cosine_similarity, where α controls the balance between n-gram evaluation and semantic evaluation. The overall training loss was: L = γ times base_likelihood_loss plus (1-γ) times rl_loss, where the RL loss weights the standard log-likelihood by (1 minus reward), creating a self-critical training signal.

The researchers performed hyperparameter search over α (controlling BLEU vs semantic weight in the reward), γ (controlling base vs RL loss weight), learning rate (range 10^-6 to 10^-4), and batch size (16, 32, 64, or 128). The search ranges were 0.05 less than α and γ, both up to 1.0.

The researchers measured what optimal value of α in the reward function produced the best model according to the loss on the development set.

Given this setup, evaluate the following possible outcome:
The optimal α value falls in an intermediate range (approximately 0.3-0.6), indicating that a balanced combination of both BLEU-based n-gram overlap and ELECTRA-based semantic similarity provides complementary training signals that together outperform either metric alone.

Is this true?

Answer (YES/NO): NO